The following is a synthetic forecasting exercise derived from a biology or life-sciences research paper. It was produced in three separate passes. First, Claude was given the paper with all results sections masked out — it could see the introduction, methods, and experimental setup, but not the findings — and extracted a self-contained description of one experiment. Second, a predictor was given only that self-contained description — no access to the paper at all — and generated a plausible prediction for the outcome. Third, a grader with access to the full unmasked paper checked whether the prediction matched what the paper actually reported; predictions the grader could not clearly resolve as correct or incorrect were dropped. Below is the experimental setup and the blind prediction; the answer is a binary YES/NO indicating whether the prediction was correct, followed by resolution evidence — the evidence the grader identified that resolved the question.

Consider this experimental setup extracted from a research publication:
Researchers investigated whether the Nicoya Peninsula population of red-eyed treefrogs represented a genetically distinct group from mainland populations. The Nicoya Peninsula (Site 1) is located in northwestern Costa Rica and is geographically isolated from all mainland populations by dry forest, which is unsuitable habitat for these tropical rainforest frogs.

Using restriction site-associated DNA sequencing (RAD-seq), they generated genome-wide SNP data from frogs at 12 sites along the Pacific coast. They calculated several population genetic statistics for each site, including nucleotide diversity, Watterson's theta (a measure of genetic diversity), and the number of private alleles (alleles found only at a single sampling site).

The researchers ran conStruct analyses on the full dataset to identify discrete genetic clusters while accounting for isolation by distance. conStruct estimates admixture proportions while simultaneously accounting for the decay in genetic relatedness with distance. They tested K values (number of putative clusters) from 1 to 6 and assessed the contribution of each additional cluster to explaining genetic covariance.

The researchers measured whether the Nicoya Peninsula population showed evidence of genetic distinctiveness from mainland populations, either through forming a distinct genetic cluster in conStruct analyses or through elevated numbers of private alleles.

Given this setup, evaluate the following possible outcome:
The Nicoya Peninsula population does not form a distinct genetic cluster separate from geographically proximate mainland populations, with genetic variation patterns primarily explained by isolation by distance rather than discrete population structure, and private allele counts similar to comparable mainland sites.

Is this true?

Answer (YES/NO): NO